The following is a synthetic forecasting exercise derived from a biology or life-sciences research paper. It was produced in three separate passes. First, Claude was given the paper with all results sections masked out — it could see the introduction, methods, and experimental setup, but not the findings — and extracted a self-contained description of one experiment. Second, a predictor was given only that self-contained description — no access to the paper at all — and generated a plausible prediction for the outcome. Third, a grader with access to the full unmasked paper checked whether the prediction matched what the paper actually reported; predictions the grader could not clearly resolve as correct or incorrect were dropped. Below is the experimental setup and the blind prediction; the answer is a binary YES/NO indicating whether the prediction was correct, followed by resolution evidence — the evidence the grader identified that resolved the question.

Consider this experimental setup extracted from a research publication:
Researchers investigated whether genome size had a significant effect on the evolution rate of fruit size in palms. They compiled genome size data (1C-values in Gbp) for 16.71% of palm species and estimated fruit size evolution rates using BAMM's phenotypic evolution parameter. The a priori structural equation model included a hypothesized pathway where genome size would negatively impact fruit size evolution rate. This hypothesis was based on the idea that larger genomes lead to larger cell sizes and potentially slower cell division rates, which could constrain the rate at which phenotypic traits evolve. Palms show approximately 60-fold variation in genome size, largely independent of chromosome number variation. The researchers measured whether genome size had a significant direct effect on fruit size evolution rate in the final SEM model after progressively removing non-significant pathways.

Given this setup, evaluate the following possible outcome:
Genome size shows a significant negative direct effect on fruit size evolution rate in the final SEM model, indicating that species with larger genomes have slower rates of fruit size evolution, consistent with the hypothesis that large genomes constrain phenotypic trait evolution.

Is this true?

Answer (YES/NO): NO